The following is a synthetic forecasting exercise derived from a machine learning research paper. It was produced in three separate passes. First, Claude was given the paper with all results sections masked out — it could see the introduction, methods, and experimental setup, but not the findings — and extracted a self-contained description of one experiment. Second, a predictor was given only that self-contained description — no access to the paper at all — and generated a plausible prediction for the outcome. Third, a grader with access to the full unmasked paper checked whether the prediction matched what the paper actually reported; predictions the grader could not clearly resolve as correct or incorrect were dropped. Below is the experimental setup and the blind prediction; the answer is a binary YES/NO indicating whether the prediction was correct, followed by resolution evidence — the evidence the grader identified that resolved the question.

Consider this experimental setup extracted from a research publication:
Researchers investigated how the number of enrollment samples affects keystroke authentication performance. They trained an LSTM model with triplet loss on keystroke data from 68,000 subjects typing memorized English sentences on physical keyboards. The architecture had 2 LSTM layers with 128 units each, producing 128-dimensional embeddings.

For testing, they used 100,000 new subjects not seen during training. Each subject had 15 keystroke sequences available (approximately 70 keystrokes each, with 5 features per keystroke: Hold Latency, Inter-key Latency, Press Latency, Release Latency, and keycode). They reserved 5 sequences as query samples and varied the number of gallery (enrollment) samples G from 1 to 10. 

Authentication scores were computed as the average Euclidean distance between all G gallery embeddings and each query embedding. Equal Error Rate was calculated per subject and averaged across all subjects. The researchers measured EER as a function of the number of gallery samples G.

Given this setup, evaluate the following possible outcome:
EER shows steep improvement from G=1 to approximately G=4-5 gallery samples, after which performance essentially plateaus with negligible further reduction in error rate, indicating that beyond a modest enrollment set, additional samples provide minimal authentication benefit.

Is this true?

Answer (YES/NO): NO